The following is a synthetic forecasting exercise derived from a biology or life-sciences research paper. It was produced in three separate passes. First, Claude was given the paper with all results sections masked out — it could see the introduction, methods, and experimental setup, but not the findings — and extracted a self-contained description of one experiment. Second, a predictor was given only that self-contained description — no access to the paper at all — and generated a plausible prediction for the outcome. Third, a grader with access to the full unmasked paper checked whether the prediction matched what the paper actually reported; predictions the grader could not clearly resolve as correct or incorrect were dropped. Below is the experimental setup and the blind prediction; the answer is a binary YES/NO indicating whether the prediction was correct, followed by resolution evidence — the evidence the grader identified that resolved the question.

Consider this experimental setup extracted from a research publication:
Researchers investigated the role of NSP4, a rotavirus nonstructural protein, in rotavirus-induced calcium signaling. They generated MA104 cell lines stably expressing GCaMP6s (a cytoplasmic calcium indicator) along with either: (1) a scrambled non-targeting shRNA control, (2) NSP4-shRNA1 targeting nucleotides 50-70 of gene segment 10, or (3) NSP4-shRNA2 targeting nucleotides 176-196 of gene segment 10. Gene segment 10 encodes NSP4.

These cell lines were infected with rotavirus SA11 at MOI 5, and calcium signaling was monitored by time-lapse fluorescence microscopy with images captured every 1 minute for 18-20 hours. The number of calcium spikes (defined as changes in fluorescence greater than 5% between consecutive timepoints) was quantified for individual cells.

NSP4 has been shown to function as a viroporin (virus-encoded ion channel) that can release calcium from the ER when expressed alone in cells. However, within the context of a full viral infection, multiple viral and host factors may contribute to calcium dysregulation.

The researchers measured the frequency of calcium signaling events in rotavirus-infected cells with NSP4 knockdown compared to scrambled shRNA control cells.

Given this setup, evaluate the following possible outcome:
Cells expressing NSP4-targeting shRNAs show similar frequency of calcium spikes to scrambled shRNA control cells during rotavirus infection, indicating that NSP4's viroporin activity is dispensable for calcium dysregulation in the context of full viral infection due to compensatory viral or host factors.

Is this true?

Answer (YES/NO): NO